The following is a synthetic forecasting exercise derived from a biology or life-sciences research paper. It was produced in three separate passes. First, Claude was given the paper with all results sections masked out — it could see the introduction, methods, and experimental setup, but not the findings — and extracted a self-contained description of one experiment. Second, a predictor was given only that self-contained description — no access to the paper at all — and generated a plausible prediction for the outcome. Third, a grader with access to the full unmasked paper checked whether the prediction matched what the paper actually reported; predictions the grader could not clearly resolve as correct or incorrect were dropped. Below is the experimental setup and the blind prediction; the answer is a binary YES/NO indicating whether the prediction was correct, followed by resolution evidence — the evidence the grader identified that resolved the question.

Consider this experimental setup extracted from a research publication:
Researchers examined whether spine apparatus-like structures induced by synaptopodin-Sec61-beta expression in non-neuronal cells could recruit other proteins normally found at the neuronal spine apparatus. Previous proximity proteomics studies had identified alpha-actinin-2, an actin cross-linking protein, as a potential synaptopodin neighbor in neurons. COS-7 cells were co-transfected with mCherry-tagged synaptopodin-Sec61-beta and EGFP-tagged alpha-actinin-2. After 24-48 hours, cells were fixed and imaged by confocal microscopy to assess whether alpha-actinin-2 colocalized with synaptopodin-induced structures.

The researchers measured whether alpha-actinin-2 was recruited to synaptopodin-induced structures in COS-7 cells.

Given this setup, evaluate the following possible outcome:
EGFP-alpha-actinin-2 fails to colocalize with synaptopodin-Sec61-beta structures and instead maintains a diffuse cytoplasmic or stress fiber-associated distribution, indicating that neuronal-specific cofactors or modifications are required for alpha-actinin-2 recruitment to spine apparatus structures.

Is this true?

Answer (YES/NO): NO